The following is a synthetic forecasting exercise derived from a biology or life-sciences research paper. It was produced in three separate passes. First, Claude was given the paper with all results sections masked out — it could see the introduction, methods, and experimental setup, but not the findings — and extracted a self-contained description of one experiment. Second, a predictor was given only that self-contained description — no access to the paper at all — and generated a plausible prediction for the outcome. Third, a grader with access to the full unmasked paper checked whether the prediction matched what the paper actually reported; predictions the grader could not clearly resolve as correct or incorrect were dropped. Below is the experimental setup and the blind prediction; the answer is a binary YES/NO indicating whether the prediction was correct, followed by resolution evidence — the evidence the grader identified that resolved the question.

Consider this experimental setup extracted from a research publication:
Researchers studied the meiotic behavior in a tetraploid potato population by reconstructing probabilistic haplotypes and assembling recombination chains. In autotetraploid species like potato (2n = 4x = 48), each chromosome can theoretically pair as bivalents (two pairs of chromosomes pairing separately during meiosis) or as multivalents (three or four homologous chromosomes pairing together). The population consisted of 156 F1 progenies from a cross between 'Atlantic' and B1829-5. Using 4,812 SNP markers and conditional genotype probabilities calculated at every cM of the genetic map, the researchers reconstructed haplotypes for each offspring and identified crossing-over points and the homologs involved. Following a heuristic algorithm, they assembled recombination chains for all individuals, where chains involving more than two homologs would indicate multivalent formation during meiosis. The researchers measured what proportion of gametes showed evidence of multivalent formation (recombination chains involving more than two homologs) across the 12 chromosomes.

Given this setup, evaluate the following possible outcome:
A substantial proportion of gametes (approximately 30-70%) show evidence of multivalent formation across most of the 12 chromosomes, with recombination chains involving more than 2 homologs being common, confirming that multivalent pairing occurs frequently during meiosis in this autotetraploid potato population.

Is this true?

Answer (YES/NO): NO